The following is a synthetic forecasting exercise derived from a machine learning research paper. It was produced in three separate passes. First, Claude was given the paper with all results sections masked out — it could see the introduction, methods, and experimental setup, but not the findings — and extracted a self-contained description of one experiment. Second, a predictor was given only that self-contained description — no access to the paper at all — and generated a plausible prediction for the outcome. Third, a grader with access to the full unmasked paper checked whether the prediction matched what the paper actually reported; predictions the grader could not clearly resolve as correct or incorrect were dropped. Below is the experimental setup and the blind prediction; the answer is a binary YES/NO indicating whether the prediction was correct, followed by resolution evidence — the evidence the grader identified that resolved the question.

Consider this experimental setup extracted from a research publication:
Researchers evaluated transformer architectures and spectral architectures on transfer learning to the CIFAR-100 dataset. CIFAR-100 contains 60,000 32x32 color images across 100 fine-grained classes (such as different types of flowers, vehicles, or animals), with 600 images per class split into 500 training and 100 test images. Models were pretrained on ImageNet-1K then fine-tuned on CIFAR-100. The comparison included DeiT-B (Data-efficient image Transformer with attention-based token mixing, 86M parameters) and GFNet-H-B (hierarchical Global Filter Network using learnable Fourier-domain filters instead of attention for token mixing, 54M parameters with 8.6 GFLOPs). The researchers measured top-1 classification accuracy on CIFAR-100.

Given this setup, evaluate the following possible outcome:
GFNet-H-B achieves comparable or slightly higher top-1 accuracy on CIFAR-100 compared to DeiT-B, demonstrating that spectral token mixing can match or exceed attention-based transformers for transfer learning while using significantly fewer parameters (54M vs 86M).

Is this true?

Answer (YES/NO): NO